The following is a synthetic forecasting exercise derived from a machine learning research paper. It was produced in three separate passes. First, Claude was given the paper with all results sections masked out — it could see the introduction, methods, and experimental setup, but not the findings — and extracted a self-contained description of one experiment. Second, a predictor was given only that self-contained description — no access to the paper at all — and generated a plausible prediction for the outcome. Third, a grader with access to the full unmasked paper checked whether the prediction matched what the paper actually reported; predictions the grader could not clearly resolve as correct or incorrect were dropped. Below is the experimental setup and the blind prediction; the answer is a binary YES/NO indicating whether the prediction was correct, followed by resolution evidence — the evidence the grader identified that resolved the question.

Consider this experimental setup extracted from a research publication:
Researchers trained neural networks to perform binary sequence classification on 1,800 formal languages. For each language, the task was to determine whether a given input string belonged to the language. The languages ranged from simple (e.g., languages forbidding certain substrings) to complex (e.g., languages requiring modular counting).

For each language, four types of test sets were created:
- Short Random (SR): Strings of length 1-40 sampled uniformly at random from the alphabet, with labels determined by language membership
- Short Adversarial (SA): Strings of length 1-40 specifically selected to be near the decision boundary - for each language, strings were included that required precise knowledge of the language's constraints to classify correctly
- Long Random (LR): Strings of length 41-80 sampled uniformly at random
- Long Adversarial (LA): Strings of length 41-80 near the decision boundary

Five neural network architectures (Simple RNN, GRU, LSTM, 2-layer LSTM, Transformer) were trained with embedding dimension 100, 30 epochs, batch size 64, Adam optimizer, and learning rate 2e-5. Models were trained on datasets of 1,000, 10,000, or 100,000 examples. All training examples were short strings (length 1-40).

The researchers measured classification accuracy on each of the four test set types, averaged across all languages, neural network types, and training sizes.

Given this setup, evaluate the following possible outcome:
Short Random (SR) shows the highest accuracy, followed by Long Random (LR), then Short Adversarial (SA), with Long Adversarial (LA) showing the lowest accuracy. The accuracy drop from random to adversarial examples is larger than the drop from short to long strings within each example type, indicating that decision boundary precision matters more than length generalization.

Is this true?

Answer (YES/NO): YES